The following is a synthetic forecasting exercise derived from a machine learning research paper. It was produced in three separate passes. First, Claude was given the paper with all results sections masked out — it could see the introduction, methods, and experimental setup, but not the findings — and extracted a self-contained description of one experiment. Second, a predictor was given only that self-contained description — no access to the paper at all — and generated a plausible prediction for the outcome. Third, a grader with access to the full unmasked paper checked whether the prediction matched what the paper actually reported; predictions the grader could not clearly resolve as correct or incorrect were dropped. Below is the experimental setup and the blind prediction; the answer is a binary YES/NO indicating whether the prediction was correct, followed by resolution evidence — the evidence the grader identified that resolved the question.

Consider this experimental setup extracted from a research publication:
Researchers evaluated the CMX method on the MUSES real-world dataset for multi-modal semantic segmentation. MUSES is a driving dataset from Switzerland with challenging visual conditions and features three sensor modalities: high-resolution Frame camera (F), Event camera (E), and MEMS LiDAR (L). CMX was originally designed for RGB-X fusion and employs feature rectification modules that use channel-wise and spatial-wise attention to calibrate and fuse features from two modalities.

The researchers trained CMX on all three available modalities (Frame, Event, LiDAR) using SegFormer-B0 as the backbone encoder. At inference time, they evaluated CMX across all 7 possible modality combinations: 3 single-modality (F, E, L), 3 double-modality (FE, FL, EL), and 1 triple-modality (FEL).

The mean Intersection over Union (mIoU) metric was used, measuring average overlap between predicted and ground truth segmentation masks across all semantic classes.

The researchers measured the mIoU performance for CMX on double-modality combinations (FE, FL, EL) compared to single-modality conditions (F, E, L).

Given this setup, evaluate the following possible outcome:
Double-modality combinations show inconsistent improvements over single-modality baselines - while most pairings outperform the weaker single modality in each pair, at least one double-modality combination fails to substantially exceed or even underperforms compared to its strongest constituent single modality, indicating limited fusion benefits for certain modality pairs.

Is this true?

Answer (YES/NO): YES